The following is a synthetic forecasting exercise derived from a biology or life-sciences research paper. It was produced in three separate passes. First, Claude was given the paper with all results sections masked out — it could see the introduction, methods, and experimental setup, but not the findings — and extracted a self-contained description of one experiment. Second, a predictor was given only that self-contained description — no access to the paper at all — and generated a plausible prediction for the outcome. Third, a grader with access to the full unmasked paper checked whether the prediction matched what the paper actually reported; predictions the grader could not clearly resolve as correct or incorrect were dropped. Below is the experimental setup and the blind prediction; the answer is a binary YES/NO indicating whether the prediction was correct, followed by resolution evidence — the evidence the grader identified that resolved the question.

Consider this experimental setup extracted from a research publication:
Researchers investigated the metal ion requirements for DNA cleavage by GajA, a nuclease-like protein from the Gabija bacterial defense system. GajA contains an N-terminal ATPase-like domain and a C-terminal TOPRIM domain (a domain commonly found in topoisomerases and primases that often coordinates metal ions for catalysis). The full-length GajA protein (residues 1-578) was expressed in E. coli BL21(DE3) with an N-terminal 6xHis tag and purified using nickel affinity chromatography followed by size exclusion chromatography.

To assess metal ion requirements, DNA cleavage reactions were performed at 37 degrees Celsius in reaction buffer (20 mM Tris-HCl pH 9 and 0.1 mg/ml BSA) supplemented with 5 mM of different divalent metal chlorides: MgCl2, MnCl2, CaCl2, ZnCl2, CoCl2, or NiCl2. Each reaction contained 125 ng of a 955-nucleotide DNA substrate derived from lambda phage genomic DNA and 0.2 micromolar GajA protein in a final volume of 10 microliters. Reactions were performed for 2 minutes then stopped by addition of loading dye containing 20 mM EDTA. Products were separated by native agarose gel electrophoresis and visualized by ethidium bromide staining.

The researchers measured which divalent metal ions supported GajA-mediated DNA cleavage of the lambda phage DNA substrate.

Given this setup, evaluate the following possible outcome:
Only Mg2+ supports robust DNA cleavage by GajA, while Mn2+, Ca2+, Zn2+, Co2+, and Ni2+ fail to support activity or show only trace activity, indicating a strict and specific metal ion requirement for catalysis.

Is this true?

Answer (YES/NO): NO